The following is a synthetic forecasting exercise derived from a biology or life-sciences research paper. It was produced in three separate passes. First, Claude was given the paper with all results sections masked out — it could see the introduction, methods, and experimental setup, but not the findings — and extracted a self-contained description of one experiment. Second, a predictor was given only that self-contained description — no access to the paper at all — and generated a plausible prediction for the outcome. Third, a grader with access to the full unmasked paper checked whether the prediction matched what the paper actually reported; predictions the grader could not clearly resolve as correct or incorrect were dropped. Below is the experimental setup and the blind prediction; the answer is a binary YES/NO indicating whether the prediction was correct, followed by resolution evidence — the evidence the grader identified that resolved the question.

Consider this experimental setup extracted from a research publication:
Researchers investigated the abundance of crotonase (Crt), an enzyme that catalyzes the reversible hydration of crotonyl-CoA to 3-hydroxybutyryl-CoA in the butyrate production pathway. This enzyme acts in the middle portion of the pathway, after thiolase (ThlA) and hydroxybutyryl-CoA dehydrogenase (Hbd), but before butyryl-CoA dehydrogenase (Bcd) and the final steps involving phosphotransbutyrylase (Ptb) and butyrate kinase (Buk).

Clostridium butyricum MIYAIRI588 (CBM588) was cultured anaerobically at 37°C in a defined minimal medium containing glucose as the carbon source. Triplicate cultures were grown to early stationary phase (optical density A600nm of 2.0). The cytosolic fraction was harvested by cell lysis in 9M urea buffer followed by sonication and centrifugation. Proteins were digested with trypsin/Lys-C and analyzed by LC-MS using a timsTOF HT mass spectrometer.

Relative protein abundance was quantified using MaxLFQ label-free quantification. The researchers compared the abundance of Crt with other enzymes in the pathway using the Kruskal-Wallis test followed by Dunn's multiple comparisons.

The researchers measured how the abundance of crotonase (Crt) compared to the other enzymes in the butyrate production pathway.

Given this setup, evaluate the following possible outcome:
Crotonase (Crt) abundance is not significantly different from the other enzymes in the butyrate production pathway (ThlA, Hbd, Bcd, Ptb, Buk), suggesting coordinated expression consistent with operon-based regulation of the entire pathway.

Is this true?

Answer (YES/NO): NO